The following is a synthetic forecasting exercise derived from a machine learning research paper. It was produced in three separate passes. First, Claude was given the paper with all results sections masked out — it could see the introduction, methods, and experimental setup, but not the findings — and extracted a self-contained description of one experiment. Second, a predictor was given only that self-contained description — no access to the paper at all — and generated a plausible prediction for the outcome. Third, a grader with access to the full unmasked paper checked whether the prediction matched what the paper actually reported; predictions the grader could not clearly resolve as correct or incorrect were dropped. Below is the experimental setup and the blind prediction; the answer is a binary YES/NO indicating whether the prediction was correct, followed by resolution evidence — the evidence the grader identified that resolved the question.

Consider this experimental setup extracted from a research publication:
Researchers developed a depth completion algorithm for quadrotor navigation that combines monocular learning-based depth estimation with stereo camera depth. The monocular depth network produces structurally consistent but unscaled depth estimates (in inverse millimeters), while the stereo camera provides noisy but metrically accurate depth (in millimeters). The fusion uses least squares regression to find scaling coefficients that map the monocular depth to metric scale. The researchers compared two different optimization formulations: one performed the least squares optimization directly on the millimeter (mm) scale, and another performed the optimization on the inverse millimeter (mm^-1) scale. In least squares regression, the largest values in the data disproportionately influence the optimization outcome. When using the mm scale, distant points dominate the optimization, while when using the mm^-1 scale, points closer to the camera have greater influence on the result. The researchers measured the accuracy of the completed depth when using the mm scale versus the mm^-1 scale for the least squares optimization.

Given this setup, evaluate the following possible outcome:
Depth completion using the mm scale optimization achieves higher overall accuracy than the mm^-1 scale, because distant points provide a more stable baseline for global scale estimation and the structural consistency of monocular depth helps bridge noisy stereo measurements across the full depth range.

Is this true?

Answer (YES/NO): NO